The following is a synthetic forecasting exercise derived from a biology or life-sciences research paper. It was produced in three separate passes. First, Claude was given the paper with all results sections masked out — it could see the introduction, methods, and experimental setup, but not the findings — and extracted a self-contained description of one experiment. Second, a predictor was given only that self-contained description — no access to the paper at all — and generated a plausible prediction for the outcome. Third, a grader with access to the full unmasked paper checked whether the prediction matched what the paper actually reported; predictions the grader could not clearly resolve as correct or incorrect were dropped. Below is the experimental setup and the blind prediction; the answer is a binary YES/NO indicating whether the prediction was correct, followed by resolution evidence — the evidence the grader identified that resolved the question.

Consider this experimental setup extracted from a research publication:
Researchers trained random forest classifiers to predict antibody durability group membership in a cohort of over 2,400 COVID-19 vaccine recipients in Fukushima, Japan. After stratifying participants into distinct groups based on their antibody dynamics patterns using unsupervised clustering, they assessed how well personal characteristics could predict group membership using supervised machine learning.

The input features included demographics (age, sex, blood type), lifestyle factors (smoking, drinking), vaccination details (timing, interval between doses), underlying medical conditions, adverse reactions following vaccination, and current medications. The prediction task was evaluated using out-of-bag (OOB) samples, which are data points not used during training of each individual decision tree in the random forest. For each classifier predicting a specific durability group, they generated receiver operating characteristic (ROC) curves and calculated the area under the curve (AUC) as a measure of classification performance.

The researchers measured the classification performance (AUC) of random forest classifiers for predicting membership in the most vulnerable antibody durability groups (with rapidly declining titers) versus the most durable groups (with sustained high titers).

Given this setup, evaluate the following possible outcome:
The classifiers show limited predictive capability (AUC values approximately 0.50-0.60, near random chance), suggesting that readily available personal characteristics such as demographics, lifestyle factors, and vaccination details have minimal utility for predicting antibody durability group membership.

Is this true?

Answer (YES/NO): NO